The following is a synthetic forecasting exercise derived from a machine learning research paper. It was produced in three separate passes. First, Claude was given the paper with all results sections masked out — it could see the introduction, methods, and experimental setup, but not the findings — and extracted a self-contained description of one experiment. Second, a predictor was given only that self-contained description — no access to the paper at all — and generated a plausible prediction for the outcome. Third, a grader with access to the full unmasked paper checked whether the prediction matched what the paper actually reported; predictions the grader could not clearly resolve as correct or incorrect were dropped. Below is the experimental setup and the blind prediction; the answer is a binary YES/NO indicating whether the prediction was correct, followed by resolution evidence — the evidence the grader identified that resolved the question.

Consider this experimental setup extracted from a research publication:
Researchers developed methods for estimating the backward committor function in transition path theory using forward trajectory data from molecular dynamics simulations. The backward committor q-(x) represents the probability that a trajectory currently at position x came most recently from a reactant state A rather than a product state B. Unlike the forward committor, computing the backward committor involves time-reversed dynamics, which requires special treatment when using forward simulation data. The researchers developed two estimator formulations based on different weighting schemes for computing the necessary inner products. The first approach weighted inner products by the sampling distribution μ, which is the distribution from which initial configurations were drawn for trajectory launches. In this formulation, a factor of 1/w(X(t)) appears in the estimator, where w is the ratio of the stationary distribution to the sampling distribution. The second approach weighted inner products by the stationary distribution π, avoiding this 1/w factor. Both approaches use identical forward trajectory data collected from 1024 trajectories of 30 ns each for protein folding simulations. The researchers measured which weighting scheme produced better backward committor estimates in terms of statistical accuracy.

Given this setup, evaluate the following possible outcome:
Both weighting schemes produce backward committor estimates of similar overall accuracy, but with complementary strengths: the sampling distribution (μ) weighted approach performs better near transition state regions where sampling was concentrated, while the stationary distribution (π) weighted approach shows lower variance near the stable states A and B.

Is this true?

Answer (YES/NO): NO